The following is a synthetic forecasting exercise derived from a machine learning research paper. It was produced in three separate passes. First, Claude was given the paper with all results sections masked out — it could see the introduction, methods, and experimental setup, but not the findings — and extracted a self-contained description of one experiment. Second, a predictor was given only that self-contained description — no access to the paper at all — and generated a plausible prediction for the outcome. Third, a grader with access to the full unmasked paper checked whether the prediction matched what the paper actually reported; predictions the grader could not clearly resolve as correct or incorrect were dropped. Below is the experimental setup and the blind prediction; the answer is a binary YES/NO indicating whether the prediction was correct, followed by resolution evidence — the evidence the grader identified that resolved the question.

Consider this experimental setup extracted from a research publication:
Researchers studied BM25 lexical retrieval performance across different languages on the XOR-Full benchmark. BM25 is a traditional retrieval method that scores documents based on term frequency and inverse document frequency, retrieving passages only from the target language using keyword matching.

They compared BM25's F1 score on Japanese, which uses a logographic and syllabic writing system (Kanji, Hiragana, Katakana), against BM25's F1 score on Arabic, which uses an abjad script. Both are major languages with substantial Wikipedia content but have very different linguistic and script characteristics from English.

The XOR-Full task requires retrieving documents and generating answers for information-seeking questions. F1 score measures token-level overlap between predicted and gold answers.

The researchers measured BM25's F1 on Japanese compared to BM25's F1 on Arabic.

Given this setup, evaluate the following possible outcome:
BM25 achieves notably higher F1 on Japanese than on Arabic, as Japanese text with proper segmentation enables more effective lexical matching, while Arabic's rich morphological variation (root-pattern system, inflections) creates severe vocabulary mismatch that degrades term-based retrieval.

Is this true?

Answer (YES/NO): NO